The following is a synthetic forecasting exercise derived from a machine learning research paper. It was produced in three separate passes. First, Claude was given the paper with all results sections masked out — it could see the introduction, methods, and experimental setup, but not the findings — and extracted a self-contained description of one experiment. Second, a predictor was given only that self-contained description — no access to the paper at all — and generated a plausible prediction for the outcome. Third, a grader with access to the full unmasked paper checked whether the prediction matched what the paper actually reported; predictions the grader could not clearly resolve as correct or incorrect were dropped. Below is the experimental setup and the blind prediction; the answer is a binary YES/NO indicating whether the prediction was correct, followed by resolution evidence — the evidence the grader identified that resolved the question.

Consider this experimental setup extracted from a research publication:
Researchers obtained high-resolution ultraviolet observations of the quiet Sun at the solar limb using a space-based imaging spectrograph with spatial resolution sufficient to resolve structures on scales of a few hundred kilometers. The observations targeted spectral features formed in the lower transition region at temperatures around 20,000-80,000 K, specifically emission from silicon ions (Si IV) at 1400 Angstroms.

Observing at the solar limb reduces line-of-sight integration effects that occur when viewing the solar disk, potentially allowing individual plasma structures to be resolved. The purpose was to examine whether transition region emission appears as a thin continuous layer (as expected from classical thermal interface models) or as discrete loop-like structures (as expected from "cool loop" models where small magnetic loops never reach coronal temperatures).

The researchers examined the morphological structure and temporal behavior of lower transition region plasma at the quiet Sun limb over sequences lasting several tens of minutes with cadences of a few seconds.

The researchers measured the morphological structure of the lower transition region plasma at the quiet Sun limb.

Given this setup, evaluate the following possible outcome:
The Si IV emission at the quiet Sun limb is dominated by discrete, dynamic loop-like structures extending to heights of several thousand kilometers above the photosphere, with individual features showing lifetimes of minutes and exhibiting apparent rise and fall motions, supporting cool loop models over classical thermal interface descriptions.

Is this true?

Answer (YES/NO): NO